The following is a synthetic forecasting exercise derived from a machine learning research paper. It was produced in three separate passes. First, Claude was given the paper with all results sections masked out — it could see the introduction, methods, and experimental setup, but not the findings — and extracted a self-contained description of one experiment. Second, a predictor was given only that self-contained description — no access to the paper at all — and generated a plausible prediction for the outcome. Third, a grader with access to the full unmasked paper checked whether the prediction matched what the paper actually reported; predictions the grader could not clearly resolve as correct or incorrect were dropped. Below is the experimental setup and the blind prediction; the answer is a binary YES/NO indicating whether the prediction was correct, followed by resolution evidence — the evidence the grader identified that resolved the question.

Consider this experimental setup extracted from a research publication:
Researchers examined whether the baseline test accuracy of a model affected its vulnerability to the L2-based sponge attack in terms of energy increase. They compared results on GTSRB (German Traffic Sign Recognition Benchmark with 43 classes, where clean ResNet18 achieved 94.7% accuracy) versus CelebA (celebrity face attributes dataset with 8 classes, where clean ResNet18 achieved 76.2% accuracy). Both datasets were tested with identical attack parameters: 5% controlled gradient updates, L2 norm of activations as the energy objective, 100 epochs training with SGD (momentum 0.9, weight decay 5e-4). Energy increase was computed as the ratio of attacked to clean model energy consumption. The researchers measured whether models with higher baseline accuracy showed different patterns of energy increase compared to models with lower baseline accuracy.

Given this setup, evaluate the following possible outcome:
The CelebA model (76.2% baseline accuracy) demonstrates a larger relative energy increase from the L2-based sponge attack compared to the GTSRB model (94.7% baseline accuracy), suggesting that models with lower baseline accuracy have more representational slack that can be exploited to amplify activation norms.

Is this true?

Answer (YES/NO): NO